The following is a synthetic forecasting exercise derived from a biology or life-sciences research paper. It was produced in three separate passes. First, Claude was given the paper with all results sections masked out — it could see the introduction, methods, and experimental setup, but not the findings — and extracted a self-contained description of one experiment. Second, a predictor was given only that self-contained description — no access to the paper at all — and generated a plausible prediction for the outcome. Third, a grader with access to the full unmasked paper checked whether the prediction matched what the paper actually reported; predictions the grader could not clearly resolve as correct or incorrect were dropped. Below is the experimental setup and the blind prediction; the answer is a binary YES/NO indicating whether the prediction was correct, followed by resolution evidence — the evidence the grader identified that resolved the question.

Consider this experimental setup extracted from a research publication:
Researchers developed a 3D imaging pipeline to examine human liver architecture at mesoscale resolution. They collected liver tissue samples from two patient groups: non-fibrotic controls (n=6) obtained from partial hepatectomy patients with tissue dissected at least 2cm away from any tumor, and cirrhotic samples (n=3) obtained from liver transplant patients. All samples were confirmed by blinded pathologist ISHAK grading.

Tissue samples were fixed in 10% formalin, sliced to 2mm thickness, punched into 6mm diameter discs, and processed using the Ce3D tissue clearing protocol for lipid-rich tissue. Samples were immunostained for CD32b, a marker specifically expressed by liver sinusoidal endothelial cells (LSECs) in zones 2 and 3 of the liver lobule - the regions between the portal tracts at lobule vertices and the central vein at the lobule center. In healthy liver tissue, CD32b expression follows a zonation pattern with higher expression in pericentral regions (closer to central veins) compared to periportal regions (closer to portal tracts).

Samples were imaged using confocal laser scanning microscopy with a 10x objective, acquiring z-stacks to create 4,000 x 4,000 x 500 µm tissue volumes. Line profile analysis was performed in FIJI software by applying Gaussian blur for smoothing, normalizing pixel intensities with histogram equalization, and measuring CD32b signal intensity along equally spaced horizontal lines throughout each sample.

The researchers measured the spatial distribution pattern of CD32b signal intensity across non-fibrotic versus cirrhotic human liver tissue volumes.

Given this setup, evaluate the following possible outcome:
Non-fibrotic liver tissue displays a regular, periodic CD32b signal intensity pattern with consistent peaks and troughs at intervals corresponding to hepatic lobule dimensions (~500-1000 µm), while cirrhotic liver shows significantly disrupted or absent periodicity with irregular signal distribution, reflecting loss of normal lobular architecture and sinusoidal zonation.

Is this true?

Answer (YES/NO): YES